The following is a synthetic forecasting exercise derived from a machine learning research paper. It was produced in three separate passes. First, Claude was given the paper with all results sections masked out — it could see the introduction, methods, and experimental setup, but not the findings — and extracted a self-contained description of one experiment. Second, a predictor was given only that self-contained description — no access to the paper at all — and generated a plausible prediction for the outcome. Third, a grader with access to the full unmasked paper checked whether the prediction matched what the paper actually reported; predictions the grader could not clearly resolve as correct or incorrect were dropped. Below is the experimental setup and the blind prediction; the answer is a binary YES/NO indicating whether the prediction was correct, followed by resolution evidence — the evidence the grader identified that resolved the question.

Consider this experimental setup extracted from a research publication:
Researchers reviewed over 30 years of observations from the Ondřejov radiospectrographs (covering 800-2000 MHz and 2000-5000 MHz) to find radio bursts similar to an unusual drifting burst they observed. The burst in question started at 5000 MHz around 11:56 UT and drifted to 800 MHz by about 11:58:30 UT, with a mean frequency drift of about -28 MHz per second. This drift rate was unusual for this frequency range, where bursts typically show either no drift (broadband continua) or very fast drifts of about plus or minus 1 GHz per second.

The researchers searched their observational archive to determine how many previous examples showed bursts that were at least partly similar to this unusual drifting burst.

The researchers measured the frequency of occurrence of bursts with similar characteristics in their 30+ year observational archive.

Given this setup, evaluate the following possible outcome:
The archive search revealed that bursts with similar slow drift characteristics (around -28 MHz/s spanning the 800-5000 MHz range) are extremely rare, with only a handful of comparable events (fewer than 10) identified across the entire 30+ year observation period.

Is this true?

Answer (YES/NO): YES